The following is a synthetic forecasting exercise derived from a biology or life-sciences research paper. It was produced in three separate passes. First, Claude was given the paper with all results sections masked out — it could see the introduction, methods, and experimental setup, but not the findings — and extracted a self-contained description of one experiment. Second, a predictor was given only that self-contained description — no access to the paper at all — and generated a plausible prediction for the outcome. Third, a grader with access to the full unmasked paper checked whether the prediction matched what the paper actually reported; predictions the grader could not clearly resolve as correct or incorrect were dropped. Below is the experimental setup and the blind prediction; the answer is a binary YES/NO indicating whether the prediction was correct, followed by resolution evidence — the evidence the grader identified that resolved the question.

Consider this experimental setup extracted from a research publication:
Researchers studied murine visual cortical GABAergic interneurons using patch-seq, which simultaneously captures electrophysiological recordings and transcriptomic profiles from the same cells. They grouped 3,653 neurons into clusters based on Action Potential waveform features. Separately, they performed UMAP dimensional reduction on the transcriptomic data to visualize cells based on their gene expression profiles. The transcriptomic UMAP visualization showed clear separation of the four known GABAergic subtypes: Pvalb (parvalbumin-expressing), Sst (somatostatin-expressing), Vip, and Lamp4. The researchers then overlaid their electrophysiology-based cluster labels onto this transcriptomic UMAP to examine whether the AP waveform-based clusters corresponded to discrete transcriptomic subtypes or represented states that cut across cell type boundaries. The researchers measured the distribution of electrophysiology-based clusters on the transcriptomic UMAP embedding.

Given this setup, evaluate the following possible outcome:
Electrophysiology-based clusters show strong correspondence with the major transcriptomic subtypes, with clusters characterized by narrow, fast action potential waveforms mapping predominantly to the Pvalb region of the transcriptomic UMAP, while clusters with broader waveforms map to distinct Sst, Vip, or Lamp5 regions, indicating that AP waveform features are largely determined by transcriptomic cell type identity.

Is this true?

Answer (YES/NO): NO